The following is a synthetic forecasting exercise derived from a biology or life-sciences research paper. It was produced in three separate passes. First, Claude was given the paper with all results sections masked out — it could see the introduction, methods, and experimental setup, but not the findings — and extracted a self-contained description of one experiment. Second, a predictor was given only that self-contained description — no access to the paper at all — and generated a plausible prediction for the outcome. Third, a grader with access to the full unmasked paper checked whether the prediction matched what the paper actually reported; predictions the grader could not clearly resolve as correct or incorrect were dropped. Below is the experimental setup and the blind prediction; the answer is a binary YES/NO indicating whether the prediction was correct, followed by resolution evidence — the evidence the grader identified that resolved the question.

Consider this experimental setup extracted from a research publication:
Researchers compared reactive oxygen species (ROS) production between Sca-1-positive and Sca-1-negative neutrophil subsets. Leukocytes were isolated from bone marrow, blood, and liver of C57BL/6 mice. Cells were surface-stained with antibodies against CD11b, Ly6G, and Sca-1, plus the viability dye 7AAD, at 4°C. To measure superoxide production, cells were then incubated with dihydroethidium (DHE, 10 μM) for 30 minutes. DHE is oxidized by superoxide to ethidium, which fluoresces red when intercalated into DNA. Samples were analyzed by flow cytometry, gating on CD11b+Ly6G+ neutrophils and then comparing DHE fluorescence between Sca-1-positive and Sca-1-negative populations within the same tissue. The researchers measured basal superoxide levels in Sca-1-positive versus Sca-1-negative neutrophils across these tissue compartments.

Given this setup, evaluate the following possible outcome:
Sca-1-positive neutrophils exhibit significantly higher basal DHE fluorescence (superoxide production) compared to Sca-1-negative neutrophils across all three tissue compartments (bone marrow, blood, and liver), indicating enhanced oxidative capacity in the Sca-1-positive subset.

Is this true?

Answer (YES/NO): YES